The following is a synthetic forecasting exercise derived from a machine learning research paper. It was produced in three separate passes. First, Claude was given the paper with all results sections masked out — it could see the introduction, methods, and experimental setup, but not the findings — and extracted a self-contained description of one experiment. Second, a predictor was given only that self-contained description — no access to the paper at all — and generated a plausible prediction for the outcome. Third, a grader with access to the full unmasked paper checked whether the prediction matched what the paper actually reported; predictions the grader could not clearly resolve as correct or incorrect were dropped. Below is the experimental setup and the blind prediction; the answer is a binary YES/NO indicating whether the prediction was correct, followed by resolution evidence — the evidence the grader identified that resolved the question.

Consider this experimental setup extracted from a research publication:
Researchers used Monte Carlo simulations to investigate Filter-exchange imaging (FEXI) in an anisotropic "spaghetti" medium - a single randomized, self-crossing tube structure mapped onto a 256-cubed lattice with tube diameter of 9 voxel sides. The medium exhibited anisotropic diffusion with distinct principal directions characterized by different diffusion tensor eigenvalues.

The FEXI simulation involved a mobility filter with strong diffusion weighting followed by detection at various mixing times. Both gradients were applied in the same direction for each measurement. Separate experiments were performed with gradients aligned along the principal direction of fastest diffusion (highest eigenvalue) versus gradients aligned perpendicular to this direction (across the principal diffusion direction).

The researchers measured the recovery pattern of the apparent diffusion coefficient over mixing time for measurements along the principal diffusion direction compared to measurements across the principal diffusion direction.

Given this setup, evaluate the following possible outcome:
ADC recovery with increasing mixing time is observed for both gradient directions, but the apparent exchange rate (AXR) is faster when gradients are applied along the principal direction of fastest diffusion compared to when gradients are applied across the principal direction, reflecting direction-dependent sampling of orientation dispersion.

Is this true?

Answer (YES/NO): NO